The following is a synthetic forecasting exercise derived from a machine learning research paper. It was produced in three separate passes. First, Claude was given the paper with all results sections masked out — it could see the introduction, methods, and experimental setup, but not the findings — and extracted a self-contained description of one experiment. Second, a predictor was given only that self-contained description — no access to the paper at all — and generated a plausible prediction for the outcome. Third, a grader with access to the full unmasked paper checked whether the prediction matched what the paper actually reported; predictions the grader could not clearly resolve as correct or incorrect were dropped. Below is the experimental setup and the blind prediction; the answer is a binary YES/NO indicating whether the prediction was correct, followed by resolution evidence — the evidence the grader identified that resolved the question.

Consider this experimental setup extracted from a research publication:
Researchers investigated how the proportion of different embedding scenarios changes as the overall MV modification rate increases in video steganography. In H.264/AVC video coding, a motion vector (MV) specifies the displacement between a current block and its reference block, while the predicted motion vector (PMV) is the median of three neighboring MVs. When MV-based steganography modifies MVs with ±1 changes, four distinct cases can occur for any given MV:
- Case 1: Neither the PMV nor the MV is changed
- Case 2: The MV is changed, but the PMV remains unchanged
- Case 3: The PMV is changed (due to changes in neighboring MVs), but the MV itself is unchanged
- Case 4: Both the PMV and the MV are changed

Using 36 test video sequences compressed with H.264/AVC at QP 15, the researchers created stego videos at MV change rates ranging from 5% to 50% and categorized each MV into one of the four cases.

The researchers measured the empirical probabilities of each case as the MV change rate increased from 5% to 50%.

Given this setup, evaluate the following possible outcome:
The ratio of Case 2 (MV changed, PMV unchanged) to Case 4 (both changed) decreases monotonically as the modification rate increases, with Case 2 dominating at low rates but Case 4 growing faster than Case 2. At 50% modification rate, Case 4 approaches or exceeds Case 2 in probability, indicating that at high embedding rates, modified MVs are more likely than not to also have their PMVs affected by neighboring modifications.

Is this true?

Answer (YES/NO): NO